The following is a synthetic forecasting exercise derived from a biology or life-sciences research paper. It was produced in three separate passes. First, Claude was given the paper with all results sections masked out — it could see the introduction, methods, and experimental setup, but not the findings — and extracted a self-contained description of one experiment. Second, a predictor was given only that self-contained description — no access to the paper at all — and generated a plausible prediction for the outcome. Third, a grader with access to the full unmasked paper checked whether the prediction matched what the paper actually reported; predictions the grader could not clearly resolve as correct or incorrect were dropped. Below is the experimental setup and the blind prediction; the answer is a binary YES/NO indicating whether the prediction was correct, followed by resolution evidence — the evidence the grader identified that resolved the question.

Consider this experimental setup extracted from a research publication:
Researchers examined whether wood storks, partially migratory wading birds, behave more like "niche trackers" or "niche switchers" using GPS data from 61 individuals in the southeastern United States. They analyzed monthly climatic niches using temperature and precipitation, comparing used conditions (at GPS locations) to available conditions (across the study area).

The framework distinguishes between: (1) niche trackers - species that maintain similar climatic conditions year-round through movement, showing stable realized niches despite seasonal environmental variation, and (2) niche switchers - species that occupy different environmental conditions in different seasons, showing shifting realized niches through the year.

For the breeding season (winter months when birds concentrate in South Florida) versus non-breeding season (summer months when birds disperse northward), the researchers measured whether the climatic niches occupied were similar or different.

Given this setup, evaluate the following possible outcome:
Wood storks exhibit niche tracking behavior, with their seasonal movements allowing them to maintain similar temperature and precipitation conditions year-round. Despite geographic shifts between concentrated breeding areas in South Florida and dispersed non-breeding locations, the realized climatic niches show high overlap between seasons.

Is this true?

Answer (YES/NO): NO